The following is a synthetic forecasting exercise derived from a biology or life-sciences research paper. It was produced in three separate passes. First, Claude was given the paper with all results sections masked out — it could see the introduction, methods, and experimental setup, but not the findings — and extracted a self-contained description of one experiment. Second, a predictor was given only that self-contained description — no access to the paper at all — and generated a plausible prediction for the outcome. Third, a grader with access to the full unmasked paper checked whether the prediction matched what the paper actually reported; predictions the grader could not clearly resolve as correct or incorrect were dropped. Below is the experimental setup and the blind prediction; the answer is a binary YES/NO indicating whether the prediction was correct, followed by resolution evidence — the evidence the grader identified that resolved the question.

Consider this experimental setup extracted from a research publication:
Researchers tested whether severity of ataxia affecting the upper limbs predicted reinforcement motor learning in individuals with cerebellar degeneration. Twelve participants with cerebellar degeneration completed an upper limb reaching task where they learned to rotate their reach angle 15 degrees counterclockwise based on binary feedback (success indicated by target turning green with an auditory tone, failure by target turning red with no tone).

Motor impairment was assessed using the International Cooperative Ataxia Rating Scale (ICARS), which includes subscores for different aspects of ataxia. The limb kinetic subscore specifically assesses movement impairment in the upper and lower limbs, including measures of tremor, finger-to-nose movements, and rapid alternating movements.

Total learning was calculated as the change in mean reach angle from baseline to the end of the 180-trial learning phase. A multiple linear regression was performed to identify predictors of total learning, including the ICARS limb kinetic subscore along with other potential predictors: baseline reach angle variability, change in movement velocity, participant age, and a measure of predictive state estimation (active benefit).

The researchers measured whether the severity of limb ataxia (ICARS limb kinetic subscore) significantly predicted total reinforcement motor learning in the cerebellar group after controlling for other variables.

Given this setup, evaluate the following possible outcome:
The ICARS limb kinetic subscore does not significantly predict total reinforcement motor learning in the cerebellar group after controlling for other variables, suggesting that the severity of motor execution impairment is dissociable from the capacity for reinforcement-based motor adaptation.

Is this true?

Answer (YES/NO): YES